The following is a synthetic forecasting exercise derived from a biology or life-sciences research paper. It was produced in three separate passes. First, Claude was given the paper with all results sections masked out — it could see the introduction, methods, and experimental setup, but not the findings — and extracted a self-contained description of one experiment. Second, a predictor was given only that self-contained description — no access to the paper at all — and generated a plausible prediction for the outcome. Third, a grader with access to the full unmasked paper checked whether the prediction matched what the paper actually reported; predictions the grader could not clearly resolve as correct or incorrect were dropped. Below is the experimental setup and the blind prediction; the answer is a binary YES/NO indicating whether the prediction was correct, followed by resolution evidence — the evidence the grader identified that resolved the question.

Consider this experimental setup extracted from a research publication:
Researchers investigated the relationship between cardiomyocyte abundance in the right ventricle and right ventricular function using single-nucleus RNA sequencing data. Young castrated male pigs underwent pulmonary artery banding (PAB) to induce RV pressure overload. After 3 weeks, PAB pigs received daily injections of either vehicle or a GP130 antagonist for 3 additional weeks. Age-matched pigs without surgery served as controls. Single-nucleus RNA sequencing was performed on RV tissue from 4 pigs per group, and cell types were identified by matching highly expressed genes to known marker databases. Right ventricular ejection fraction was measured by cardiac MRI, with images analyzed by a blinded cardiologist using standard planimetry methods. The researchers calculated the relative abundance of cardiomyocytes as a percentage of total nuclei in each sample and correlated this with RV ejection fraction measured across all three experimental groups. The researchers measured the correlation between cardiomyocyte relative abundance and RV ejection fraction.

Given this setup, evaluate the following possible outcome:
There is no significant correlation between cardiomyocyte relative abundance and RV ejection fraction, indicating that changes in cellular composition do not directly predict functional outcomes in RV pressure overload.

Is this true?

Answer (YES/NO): NO